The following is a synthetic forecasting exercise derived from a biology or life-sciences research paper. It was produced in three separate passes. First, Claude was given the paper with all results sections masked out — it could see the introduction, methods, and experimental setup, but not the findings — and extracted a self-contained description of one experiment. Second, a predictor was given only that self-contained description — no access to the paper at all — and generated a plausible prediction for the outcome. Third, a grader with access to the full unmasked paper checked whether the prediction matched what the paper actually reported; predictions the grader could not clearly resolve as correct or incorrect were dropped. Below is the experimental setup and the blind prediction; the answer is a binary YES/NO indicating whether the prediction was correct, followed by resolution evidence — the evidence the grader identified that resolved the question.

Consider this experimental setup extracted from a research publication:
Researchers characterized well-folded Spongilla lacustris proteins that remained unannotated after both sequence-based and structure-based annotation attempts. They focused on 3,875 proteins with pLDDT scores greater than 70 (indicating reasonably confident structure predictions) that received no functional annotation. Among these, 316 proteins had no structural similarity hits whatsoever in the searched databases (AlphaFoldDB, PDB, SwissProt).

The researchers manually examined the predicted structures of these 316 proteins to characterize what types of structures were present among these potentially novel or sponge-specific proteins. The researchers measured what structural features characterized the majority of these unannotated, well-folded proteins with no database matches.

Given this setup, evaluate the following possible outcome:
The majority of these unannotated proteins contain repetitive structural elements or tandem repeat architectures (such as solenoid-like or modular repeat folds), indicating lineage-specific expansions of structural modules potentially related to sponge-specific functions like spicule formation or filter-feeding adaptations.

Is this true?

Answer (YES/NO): NO